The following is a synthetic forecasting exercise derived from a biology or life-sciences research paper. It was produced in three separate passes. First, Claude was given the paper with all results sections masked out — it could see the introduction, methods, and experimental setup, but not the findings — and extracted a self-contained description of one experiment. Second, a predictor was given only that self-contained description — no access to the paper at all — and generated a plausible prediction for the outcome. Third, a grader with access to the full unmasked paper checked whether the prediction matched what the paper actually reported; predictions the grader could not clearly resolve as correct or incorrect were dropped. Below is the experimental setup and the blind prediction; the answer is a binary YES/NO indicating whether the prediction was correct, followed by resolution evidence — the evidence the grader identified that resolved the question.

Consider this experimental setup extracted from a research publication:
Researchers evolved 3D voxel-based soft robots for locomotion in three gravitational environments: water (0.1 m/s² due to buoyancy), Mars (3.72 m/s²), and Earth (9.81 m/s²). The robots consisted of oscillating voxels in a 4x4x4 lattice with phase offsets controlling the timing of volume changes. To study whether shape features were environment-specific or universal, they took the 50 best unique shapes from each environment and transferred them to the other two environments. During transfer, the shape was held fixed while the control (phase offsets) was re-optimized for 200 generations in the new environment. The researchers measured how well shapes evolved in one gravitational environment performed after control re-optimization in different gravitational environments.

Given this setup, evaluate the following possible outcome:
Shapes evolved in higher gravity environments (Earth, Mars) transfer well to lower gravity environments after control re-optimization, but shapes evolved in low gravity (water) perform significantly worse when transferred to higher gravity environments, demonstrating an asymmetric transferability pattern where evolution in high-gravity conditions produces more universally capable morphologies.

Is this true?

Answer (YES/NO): NO